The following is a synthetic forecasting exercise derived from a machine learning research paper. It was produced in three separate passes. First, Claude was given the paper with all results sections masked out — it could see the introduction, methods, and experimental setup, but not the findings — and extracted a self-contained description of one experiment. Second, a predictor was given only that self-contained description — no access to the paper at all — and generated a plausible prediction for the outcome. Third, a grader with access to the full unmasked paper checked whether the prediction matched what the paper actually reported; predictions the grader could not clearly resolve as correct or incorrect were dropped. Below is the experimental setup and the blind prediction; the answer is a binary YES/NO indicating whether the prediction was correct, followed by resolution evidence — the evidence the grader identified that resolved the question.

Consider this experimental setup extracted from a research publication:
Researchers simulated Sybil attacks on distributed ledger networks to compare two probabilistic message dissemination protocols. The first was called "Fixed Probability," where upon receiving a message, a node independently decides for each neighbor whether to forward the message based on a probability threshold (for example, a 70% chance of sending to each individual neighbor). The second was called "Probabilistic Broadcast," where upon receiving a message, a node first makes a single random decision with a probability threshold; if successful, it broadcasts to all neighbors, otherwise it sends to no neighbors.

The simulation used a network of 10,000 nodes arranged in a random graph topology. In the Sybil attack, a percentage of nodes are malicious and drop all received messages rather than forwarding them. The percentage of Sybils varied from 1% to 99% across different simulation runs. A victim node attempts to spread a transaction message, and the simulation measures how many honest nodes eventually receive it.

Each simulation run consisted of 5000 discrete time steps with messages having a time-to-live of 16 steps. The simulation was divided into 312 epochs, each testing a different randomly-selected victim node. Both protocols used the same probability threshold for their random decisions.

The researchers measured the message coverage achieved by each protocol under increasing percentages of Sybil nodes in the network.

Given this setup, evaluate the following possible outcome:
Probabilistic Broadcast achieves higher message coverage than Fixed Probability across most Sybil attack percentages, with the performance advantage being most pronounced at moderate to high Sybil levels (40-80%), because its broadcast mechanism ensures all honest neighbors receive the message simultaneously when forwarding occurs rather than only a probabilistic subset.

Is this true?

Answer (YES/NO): NO